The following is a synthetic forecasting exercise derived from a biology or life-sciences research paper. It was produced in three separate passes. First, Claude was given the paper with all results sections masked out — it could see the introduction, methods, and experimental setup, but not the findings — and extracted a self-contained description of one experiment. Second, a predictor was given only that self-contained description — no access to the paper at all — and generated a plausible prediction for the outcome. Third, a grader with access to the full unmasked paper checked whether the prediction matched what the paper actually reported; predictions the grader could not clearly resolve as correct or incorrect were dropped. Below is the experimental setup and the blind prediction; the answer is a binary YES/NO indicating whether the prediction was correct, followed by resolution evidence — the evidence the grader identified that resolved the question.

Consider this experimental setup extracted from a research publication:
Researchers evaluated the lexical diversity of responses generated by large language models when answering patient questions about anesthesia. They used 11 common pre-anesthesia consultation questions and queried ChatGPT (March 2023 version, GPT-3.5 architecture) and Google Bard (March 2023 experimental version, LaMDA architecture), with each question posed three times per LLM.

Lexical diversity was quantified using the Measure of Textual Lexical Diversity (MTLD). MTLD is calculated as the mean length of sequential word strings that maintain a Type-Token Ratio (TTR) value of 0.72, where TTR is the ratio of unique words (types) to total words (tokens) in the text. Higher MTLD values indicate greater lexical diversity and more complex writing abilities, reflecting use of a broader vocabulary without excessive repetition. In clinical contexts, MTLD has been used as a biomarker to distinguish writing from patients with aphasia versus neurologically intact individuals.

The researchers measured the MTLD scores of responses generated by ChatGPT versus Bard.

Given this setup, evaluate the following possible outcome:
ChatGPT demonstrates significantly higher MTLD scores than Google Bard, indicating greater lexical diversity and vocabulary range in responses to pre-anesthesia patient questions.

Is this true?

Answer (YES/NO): YES